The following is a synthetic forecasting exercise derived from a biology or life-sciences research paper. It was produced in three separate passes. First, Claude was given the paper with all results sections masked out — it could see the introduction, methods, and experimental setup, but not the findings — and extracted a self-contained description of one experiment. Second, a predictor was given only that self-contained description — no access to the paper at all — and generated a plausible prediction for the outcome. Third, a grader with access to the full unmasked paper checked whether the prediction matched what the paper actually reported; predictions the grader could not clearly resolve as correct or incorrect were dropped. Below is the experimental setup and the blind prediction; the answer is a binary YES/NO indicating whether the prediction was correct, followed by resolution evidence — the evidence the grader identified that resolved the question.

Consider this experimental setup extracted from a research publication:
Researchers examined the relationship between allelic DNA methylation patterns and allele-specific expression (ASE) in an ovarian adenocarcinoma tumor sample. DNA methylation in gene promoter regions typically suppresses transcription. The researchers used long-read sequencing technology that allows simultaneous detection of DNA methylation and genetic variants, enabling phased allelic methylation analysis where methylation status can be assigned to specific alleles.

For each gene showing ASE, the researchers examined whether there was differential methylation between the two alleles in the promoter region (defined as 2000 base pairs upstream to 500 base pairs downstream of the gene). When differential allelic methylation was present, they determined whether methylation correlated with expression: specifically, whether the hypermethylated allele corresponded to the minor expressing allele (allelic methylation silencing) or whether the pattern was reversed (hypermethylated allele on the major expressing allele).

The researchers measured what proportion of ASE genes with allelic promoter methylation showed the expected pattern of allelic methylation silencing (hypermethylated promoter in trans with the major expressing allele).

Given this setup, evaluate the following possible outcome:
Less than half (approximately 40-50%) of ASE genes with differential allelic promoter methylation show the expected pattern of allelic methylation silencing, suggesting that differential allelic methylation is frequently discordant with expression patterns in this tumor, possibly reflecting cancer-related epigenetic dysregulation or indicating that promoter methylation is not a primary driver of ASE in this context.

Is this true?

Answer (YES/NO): NO